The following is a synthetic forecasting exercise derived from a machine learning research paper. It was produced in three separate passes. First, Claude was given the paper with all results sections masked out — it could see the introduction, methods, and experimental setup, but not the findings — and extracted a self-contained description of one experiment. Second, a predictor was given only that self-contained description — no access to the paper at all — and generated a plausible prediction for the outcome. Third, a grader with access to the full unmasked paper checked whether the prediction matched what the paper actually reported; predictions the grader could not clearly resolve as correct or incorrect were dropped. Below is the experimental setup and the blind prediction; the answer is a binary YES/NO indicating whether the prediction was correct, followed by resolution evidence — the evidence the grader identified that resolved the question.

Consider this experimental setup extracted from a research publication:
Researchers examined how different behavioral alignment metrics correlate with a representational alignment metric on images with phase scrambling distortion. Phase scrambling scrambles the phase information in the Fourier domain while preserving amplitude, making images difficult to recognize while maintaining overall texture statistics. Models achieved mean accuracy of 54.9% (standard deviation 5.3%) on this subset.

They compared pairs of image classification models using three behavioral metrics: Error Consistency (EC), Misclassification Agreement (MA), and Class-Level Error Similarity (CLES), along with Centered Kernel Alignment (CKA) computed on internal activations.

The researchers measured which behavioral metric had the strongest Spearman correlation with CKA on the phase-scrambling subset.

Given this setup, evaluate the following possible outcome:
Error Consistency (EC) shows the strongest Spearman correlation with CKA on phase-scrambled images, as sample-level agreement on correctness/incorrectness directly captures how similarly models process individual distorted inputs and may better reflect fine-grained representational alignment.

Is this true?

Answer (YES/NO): YES